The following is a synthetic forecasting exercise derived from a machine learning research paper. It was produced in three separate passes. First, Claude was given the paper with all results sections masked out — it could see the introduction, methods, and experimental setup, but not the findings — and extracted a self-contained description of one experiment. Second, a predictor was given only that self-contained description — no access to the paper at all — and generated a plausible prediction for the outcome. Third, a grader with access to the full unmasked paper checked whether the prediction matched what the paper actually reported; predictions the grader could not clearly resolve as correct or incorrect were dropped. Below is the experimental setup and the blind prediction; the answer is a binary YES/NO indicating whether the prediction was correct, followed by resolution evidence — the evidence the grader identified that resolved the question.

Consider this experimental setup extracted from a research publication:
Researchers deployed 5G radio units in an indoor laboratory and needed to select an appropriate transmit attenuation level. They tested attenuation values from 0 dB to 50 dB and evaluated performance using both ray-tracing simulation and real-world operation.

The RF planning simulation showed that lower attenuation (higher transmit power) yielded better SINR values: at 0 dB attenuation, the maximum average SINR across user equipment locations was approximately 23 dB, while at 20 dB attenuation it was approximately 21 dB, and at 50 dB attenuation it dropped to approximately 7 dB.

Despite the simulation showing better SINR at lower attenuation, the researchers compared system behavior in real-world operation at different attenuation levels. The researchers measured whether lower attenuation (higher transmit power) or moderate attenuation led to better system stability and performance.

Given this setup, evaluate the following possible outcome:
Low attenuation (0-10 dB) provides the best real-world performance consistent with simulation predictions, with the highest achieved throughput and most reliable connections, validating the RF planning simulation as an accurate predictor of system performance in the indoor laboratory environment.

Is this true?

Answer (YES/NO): NO